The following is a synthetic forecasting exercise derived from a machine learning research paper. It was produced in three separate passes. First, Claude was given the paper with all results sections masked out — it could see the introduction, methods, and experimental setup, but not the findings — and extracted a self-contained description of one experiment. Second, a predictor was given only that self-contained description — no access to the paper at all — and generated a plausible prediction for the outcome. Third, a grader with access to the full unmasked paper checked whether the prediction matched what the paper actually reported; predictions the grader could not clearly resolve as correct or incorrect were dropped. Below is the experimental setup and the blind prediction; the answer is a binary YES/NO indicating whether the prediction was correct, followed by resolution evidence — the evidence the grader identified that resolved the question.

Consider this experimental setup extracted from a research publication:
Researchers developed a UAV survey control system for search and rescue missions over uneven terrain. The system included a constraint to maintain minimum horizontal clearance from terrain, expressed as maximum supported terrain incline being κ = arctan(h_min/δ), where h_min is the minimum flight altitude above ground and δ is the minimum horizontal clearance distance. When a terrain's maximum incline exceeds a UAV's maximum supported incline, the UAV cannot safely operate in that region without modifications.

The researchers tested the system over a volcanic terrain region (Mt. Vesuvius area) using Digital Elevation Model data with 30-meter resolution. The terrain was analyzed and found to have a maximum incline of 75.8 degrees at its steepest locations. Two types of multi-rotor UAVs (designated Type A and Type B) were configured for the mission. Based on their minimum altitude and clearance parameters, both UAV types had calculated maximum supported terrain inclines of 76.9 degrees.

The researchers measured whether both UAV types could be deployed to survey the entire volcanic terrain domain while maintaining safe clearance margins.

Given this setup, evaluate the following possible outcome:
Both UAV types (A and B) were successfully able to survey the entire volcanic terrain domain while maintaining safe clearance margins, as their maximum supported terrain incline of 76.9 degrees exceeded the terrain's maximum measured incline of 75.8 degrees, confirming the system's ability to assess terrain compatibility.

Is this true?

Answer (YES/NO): YES